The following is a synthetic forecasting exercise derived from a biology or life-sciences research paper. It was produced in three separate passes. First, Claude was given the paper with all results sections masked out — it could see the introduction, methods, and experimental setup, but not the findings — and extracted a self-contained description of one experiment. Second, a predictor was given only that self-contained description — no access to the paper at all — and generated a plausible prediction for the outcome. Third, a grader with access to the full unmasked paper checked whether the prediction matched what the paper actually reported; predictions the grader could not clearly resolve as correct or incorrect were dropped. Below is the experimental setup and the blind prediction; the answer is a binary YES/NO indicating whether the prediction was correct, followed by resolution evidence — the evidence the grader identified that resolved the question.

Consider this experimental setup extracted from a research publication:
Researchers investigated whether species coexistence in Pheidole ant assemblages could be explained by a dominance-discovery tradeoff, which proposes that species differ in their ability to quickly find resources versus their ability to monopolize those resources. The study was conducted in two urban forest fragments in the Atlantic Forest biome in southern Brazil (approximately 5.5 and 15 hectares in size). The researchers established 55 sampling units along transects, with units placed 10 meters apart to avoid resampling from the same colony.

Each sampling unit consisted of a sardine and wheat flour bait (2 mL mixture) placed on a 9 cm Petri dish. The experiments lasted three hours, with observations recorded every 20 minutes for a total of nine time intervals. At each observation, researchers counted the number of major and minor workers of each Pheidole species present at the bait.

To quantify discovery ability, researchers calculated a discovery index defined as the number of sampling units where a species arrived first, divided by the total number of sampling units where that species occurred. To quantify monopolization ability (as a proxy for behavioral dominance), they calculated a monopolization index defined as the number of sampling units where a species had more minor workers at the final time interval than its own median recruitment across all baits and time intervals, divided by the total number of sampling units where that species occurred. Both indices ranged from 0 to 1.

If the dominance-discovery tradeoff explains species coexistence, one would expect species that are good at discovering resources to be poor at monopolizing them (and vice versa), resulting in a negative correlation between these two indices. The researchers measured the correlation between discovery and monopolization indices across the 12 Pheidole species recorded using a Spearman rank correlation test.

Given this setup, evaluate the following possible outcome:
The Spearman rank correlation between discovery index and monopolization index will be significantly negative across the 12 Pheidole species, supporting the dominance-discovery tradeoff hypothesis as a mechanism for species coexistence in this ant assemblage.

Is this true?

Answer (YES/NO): NO